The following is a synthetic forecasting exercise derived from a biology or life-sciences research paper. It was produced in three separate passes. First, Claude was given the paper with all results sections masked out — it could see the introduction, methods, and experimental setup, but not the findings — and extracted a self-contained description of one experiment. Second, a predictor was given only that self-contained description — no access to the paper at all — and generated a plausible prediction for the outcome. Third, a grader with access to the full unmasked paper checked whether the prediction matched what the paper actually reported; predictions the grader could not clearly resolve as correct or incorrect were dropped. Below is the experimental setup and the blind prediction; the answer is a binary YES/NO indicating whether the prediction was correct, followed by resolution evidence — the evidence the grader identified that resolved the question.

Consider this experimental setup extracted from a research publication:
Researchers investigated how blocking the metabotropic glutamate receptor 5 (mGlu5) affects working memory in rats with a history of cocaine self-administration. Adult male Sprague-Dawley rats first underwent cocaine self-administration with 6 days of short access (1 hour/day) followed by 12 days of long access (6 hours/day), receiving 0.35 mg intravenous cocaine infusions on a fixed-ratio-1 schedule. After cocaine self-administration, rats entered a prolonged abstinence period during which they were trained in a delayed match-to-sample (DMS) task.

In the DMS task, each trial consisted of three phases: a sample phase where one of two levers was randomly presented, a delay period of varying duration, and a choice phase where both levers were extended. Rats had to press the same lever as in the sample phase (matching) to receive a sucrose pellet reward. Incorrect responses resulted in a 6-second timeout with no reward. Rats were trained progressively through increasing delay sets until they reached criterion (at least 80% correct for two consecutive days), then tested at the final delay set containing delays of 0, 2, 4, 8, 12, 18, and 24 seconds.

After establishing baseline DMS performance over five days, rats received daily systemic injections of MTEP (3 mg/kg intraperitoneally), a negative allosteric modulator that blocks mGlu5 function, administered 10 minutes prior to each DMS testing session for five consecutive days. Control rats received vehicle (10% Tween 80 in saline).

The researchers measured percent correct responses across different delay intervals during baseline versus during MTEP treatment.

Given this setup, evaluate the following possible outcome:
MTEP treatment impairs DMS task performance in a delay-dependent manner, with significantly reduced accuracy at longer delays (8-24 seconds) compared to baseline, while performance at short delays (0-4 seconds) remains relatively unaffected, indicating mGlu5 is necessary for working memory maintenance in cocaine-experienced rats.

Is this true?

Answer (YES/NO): NO